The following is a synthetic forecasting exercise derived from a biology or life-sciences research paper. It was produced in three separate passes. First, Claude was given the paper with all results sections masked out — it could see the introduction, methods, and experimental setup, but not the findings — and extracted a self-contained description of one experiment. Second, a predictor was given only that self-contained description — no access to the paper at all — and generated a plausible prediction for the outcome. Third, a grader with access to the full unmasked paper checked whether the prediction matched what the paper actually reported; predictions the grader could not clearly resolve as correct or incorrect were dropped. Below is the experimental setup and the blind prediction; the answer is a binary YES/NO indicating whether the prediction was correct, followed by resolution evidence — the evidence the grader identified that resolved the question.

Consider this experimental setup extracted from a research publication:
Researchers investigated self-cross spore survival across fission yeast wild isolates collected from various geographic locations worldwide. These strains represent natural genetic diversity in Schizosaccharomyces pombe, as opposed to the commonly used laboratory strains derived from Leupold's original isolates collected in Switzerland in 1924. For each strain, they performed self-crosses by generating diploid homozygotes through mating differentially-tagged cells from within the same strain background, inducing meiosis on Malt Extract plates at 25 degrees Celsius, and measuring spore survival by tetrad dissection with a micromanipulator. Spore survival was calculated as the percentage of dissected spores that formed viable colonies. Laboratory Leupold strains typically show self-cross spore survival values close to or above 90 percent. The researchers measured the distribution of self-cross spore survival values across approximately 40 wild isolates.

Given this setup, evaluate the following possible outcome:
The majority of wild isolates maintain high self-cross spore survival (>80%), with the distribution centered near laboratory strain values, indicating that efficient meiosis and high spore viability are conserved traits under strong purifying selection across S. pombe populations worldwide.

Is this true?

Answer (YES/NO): NO